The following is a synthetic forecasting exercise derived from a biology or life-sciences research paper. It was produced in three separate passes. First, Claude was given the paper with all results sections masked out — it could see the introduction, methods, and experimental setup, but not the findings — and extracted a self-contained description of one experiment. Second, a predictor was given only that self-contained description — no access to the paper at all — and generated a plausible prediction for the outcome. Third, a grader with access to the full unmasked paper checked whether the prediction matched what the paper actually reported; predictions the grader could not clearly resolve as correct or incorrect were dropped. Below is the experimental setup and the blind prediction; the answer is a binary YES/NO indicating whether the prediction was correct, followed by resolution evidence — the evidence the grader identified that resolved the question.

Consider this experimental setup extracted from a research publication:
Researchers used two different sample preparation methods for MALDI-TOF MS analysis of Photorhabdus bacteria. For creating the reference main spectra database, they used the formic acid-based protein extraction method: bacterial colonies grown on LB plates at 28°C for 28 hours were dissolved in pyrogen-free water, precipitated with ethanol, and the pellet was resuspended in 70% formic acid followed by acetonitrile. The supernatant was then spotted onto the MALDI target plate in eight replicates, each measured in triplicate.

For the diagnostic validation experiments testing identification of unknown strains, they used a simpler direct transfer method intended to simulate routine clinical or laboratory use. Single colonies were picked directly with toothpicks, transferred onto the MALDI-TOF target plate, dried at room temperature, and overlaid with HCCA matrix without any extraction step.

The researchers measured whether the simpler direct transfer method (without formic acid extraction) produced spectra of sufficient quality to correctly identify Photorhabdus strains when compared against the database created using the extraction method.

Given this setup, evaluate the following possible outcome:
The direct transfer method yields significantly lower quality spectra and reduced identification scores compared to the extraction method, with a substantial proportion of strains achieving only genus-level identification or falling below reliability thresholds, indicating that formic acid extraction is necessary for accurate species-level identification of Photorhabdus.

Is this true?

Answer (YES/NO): NO